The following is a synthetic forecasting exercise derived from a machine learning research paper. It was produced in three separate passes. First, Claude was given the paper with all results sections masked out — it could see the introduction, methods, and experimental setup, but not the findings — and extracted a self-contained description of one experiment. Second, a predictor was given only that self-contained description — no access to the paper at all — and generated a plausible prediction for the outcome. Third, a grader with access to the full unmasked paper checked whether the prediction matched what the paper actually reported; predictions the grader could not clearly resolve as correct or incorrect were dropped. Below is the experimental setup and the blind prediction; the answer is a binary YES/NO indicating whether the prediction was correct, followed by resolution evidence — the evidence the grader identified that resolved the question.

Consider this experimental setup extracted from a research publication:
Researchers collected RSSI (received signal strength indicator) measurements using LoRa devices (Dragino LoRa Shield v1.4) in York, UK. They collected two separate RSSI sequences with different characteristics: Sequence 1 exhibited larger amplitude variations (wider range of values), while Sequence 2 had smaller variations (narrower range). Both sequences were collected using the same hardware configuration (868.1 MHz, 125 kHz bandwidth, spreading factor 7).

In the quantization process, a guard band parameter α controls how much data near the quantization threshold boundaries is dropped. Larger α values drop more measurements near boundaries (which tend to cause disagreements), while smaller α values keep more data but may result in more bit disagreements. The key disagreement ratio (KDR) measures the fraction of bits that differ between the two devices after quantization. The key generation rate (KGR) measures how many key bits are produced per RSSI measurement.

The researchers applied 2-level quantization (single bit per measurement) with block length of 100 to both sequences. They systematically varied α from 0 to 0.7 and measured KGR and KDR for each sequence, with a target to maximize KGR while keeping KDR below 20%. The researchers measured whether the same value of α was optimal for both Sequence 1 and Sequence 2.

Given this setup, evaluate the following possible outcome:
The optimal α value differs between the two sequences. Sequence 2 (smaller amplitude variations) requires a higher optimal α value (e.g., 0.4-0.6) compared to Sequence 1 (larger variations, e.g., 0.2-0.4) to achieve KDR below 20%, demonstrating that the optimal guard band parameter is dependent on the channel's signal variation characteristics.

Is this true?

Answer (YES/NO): NO